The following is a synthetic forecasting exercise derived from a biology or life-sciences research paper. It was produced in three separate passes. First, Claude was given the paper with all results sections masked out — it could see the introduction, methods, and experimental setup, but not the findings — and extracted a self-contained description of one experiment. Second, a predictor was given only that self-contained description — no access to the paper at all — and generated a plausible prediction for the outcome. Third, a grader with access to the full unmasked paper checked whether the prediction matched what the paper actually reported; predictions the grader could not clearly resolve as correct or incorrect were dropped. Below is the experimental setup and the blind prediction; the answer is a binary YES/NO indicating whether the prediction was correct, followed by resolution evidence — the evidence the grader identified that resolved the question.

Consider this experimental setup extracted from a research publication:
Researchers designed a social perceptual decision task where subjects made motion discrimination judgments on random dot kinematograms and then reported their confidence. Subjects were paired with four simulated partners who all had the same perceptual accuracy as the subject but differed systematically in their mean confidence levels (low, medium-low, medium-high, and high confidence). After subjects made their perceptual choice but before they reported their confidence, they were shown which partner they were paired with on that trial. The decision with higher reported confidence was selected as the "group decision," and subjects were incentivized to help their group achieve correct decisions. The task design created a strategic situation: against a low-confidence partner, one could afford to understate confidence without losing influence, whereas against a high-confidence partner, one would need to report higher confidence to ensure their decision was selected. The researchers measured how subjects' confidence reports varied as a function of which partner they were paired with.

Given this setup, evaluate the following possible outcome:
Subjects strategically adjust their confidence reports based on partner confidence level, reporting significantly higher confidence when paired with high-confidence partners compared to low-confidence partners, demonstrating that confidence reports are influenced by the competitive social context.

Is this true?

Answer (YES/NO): YES